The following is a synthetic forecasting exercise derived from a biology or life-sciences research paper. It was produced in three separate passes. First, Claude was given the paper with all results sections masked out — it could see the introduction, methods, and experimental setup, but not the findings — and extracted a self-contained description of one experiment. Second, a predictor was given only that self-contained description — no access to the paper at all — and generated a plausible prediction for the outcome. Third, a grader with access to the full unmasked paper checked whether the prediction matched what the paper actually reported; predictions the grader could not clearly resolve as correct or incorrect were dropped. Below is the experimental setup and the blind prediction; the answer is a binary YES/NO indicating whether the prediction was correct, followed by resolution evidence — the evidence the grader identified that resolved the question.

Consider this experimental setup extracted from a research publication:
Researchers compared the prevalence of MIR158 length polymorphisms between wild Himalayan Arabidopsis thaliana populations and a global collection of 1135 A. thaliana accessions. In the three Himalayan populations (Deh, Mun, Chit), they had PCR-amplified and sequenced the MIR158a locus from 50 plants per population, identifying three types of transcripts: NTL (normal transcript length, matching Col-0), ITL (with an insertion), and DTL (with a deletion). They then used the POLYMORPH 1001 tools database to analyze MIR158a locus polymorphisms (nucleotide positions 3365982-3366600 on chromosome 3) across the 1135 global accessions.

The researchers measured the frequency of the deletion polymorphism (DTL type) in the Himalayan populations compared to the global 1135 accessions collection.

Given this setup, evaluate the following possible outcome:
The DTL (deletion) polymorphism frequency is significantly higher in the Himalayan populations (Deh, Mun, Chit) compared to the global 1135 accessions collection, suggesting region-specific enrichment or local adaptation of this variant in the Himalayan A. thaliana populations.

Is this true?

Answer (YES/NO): YES